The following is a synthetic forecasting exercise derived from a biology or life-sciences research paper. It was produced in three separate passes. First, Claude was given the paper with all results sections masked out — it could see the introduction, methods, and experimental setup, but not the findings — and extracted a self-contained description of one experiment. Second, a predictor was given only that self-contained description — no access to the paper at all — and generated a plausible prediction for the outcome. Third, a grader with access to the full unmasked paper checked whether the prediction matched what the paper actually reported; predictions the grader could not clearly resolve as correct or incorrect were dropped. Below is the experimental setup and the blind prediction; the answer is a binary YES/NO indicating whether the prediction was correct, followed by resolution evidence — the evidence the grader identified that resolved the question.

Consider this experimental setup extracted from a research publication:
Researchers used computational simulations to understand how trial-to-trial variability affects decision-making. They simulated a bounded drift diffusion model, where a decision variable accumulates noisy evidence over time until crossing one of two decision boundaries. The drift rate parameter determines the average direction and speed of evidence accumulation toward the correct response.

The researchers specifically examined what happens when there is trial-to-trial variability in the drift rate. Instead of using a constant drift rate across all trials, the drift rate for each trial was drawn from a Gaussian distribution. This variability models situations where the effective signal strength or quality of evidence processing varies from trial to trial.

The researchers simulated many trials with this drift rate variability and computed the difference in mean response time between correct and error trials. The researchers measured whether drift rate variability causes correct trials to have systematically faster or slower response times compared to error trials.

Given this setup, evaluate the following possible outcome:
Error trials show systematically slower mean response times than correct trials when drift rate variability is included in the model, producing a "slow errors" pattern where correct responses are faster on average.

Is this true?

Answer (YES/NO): YES